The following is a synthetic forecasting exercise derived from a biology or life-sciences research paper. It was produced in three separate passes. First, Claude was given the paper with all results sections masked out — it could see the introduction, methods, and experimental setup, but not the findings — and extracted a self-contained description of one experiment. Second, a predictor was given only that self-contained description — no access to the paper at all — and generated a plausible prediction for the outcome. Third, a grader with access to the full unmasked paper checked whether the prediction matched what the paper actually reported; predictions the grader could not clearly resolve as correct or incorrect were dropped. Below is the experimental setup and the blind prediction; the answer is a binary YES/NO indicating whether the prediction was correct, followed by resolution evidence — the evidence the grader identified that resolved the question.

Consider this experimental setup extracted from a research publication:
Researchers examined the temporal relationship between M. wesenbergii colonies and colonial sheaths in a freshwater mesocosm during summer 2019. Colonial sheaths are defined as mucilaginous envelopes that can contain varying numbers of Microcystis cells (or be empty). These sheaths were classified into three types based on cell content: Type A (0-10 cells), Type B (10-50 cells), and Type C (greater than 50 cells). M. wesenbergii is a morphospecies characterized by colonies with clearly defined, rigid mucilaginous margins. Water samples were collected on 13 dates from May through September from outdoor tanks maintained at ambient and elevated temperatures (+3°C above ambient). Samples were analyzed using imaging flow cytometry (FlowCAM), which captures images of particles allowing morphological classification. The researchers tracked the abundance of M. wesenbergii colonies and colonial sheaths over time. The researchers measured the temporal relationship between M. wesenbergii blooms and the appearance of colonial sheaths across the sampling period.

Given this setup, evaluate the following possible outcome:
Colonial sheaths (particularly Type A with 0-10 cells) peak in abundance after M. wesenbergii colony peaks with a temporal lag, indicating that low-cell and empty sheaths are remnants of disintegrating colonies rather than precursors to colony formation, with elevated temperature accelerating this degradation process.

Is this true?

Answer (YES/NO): NO